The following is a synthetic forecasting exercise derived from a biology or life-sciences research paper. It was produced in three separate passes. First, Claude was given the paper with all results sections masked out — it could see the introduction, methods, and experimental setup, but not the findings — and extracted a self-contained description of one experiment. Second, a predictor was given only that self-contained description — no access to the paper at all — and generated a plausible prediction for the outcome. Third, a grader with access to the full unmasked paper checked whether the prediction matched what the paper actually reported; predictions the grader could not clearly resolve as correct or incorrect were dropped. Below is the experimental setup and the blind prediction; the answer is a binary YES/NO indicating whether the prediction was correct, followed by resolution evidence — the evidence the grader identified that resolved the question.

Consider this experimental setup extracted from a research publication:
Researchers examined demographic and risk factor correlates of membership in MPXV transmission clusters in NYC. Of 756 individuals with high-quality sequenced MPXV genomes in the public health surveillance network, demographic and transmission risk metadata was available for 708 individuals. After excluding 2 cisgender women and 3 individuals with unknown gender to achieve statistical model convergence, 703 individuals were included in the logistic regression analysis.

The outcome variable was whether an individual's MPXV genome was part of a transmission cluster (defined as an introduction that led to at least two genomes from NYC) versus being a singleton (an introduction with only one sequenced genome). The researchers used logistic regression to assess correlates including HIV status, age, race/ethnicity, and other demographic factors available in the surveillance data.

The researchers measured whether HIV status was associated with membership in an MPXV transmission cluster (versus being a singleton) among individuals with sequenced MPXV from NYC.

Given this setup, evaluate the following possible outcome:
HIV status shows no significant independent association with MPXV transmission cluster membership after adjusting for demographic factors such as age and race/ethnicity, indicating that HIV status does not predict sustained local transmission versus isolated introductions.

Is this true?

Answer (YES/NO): NO